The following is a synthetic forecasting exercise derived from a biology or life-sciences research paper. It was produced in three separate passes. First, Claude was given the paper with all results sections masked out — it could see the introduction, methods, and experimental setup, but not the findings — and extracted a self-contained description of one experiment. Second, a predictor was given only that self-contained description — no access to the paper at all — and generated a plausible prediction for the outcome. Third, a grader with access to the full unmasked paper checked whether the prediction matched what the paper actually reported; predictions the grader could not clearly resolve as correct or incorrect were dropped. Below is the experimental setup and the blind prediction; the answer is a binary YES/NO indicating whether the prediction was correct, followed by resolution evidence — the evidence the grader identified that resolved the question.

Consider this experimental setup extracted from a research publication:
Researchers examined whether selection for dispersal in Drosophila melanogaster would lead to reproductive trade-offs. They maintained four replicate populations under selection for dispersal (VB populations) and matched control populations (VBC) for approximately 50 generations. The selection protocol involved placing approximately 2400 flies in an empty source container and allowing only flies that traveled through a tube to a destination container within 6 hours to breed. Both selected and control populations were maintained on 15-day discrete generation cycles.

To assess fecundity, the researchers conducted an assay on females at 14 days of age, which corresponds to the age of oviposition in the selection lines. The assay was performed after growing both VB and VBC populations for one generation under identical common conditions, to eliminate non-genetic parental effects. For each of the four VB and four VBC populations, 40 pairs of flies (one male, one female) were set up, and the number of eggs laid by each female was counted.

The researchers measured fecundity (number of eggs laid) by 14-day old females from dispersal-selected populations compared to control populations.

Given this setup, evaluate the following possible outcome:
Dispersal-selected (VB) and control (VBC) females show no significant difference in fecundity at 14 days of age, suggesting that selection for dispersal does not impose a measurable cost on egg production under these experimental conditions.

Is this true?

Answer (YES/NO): YES